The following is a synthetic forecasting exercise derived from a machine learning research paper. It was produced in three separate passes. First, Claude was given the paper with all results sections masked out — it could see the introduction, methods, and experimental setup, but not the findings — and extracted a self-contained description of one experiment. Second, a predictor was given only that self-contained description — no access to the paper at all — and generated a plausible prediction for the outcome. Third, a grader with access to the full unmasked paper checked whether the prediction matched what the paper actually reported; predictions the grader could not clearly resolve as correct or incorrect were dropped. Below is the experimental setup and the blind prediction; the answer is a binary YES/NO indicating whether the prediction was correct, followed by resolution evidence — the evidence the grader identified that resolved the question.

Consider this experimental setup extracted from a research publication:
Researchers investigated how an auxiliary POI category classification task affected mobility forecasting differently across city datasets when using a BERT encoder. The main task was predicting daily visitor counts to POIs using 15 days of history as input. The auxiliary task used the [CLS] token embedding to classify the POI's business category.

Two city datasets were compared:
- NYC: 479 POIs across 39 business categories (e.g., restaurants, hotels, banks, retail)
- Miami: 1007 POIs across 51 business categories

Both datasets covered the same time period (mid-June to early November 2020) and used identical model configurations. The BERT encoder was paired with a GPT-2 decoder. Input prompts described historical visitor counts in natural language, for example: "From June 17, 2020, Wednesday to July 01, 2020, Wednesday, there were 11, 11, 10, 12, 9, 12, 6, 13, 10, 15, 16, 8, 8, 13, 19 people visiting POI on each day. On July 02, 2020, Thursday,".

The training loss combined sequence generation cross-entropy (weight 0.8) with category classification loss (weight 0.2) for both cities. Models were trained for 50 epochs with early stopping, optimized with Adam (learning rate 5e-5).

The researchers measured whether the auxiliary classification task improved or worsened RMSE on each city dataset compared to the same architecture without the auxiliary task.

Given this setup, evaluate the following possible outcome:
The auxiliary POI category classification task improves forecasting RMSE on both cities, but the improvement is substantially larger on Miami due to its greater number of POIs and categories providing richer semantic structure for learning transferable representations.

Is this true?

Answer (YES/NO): NO